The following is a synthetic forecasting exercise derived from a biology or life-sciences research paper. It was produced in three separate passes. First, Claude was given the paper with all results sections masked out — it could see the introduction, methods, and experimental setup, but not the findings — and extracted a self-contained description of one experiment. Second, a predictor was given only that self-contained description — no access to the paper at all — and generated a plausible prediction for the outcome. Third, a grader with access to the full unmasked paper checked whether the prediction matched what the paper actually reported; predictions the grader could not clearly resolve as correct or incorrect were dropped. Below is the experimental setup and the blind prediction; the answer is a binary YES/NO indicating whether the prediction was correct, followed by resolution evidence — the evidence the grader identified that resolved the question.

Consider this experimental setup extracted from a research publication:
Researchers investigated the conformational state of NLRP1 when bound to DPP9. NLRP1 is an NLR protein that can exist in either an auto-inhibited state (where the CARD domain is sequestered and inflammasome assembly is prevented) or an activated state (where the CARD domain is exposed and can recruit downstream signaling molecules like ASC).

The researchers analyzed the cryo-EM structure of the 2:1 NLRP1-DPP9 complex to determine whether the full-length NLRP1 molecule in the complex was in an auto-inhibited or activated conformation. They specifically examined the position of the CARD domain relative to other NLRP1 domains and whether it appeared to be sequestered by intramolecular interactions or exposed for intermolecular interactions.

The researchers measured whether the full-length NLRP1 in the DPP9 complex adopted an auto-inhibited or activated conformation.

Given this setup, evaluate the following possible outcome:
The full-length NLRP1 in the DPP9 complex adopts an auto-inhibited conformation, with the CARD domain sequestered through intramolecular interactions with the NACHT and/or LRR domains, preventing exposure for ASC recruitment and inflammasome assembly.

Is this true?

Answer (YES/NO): NO